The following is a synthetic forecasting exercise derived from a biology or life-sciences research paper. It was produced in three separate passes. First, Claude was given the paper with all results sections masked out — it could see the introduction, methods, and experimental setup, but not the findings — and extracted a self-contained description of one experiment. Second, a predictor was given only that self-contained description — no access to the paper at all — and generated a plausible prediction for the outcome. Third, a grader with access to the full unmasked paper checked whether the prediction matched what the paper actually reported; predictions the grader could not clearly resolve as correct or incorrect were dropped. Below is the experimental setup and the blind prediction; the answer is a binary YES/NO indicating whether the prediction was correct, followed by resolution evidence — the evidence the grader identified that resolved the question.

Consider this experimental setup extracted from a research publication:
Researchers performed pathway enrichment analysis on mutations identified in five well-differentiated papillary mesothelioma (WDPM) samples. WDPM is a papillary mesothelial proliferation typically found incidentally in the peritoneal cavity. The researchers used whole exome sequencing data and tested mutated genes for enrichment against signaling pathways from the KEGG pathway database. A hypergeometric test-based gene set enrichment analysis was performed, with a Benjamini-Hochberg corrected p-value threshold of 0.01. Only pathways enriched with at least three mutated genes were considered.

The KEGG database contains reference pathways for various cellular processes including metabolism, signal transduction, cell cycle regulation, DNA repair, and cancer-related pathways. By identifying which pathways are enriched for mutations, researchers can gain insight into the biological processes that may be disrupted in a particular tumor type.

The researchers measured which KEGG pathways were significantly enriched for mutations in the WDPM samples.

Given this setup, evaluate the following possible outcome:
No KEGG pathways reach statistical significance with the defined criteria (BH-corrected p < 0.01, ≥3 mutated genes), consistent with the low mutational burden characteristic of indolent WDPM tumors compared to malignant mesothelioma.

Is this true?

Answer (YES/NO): NO